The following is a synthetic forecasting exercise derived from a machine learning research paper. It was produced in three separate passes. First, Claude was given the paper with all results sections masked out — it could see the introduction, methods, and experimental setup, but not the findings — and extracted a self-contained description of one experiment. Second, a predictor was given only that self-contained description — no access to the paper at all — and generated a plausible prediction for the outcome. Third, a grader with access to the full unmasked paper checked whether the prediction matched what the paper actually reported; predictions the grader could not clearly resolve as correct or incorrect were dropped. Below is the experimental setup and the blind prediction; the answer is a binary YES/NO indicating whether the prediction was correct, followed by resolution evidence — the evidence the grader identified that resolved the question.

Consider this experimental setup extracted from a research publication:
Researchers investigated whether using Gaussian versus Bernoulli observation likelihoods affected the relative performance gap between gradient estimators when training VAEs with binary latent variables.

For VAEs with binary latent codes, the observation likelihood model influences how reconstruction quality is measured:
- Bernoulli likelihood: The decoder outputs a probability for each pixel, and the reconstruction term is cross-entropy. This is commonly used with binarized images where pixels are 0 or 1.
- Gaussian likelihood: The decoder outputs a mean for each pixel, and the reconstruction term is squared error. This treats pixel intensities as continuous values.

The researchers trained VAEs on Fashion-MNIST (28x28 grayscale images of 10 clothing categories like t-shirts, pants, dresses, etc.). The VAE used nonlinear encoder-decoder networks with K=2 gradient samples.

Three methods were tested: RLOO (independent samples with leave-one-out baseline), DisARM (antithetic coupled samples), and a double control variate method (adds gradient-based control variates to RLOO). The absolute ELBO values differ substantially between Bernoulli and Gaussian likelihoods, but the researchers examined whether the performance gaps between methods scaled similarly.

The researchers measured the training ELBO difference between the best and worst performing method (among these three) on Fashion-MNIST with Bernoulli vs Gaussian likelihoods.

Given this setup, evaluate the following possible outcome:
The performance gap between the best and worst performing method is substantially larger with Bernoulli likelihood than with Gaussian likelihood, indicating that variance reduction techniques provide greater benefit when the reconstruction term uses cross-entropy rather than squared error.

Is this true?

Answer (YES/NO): NO